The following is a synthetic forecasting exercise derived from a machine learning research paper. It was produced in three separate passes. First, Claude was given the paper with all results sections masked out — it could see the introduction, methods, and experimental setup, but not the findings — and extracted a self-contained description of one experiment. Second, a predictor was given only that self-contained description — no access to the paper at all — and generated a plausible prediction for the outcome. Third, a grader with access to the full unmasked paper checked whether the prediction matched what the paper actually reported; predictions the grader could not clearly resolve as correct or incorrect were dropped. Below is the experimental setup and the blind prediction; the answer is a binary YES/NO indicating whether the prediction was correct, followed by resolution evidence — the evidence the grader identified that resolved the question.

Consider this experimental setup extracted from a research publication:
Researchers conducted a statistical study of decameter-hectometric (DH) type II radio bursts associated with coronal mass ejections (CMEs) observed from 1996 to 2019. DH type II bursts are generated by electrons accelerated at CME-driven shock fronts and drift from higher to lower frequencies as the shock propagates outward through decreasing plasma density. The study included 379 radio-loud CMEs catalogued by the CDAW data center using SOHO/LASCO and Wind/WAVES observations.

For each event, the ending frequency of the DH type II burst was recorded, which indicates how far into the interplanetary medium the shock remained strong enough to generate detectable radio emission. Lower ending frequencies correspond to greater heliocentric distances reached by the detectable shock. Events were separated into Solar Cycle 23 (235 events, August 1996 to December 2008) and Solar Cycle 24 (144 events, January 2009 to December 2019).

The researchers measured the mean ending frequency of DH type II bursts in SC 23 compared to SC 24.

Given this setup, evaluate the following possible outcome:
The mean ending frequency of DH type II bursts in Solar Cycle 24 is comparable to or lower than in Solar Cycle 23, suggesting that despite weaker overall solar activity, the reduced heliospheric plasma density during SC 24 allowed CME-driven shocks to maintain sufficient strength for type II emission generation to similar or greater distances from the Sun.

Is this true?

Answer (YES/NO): YES